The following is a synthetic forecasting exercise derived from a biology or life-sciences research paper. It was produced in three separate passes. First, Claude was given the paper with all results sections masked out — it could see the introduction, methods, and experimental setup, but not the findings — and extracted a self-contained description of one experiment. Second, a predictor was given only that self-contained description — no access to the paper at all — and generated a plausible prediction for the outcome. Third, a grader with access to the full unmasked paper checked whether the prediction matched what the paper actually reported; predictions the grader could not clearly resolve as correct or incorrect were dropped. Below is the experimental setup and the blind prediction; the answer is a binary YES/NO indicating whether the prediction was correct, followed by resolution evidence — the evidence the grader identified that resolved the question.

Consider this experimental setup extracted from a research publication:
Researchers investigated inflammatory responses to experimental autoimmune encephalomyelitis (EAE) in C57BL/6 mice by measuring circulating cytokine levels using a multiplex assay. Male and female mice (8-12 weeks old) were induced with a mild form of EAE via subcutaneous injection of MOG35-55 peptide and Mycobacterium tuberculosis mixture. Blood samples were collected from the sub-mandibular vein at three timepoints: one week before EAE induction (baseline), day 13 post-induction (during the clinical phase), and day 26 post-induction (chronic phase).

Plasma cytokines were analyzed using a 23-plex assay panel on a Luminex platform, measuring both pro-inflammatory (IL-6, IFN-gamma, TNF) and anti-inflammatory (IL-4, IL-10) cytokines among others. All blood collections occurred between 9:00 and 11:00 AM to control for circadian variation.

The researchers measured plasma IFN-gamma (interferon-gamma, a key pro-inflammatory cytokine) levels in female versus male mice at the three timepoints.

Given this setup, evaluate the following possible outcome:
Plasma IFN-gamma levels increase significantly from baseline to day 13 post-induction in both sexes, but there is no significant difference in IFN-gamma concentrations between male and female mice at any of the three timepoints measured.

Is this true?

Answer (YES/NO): NO